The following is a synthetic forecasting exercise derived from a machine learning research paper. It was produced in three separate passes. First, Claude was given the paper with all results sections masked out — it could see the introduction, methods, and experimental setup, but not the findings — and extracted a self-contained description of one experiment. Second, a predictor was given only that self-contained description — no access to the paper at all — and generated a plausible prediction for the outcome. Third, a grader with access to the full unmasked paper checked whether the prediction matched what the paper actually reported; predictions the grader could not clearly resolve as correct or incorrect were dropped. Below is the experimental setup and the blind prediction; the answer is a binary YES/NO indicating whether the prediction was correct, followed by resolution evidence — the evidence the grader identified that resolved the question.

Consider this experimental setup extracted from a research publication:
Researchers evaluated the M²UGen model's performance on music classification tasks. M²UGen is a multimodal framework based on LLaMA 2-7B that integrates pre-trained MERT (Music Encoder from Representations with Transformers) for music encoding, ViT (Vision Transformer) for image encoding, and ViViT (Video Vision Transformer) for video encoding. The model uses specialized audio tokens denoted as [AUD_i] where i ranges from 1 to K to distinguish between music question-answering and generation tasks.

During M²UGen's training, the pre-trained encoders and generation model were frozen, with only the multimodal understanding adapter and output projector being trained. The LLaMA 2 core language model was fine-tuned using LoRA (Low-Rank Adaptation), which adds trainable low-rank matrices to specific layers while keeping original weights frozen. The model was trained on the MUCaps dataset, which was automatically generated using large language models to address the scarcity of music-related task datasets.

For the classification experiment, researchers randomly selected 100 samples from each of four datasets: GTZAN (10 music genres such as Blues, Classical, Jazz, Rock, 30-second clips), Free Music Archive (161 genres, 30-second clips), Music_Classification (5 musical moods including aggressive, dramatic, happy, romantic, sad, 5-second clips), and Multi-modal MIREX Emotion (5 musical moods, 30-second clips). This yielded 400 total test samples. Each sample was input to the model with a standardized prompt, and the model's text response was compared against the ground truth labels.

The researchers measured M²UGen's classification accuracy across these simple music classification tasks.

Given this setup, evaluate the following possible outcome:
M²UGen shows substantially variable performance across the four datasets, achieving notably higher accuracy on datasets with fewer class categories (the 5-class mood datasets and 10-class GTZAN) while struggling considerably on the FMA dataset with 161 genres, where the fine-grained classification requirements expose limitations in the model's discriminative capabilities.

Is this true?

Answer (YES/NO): NO